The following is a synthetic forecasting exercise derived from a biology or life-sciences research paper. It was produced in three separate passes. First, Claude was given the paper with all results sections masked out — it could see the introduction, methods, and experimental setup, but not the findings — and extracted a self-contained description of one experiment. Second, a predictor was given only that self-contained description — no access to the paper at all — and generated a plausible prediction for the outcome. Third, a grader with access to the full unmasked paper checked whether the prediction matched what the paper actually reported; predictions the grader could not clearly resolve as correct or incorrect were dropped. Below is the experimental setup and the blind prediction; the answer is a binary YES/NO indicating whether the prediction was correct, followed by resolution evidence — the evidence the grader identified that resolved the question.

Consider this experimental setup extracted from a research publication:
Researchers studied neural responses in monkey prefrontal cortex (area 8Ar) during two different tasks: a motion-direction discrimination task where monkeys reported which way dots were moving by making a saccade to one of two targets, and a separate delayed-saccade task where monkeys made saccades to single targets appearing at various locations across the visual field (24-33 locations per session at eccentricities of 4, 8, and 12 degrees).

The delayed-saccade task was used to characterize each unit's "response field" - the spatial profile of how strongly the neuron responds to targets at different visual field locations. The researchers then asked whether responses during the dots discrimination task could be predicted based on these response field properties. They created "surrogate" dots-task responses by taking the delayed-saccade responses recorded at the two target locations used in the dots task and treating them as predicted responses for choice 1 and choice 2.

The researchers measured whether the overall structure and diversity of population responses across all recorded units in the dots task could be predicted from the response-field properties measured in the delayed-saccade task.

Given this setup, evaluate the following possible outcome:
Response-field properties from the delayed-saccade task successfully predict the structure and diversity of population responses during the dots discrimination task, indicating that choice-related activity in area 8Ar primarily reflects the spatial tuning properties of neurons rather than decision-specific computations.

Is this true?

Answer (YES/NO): NO